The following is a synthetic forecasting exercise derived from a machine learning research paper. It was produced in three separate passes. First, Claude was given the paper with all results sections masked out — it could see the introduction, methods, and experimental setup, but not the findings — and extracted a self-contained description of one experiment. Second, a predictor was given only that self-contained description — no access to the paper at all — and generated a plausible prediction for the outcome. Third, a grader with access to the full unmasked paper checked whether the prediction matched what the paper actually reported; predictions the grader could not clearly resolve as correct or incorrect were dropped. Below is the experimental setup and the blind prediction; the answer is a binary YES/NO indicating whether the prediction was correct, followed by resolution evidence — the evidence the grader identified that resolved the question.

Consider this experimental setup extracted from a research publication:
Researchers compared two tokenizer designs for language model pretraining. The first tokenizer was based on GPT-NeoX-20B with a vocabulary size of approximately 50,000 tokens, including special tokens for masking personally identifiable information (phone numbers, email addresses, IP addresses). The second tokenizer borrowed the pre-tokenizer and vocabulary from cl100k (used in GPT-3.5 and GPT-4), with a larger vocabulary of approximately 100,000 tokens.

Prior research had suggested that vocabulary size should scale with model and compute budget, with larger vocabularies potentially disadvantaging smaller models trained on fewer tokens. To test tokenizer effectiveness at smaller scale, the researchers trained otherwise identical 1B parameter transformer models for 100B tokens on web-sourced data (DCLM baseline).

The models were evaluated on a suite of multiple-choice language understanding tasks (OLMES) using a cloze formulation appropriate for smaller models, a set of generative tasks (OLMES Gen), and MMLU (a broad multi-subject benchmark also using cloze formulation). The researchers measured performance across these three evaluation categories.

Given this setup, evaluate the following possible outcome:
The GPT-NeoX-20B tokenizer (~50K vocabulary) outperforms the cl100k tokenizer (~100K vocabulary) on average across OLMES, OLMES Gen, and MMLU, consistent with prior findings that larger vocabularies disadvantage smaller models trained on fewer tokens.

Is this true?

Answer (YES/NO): NO